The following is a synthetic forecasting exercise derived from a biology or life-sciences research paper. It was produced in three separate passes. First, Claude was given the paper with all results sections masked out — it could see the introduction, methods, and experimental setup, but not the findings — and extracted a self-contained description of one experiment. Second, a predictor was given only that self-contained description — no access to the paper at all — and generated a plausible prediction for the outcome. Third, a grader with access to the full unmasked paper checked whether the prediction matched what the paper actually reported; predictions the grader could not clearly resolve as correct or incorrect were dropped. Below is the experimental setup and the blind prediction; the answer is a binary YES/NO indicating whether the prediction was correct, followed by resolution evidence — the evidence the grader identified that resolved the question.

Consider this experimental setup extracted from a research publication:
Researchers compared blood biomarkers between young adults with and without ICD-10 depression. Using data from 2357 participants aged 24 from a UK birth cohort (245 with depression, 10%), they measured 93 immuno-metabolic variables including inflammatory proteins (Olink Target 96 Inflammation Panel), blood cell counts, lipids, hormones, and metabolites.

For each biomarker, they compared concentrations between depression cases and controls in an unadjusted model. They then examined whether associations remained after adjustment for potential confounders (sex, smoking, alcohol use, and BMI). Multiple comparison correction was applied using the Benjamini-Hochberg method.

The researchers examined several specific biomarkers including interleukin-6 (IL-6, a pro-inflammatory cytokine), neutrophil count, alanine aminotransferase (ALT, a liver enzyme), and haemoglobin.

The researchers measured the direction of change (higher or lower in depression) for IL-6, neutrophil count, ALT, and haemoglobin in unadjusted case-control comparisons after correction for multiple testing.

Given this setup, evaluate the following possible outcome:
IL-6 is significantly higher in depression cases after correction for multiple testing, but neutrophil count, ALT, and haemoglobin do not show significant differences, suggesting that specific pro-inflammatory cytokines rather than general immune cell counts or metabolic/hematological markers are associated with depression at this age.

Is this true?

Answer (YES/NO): NO